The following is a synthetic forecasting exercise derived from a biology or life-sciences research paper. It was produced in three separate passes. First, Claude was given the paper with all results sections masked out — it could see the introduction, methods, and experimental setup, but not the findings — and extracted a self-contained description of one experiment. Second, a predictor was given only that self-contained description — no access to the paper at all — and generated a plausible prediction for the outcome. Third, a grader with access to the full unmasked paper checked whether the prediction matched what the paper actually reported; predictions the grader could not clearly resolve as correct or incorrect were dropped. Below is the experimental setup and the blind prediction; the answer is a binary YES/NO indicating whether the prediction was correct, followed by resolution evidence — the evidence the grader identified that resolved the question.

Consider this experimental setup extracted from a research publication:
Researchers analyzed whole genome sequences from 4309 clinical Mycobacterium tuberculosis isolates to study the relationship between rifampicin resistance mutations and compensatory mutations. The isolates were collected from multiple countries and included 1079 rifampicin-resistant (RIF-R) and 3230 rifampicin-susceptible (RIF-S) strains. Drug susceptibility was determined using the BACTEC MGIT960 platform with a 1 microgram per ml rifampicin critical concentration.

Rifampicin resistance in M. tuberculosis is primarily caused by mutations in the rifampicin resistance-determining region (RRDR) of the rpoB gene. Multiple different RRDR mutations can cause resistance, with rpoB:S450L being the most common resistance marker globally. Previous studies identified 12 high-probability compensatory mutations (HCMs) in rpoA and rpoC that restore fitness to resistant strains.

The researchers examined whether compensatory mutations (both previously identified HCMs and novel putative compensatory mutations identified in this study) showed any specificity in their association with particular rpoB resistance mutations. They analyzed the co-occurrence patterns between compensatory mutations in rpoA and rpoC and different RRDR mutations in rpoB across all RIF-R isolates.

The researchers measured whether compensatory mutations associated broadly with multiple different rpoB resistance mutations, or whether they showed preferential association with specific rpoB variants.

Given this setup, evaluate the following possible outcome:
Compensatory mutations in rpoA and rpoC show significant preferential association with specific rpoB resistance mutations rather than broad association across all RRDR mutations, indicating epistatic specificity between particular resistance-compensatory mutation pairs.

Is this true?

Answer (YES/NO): YES